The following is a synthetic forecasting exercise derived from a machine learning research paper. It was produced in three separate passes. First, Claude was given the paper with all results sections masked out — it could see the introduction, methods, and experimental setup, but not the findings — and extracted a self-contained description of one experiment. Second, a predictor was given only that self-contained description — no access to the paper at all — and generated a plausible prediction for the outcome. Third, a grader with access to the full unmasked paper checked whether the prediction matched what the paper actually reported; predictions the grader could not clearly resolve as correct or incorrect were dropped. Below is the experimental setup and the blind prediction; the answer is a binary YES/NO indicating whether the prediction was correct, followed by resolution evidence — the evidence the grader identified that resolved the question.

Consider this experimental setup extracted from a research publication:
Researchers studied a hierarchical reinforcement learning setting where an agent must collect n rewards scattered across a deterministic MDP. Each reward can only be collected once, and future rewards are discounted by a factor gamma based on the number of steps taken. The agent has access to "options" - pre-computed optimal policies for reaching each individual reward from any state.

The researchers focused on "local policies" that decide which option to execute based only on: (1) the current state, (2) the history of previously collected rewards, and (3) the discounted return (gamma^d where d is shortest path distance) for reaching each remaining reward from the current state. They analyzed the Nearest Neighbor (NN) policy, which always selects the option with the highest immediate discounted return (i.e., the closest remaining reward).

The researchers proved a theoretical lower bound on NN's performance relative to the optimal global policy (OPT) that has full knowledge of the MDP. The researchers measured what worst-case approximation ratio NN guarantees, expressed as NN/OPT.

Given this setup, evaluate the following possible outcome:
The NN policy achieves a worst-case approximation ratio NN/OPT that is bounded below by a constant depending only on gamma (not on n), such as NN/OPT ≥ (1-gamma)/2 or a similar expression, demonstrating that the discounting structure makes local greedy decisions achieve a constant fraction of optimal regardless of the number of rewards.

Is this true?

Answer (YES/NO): NO